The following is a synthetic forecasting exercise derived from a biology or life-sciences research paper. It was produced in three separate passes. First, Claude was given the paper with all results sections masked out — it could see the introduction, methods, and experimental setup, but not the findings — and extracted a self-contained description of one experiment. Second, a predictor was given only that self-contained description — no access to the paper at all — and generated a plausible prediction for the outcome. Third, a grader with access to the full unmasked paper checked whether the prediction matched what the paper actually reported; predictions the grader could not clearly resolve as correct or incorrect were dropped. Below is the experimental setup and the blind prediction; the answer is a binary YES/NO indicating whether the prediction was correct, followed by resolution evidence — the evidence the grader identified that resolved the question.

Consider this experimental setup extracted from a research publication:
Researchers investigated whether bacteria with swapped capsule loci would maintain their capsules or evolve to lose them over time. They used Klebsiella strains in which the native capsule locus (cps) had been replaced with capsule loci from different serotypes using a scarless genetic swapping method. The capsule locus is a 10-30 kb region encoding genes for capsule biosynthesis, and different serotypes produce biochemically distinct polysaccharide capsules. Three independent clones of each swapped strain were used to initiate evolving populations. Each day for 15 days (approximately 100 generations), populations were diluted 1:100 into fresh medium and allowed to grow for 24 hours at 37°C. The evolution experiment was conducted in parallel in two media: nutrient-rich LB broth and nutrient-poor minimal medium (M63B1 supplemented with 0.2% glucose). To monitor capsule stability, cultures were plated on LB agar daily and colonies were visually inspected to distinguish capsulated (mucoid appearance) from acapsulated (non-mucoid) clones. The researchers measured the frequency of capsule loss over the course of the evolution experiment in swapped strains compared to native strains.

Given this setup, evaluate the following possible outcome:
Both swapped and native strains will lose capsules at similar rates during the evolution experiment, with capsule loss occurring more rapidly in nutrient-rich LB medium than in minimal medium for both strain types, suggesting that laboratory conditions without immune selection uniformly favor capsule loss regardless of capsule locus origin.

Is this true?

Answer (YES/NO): YES